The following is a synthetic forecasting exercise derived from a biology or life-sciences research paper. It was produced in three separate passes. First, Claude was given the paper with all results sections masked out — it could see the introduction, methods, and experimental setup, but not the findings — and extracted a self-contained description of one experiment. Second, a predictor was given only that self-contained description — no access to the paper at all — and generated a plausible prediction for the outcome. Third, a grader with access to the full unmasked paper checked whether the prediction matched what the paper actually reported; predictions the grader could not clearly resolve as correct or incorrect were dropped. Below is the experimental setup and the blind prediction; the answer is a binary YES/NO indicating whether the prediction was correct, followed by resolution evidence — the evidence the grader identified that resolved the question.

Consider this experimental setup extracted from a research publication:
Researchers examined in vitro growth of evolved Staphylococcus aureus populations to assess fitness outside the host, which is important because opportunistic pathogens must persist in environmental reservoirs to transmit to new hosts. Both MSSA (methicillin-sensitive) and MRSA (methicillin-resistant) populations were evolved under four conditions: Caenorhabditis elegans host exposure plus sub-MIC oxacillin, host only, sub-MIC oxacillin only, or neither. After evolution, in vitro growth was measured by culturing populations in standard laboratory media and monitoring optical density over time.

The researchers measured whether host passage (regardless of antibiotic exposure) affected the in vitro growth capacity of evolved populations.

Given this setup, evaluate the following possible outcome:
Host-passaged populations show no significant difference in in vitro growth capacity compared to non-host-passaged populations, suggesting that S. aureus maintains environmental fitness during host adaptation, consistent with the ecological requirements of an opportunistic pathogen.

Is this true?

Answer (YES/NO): YES